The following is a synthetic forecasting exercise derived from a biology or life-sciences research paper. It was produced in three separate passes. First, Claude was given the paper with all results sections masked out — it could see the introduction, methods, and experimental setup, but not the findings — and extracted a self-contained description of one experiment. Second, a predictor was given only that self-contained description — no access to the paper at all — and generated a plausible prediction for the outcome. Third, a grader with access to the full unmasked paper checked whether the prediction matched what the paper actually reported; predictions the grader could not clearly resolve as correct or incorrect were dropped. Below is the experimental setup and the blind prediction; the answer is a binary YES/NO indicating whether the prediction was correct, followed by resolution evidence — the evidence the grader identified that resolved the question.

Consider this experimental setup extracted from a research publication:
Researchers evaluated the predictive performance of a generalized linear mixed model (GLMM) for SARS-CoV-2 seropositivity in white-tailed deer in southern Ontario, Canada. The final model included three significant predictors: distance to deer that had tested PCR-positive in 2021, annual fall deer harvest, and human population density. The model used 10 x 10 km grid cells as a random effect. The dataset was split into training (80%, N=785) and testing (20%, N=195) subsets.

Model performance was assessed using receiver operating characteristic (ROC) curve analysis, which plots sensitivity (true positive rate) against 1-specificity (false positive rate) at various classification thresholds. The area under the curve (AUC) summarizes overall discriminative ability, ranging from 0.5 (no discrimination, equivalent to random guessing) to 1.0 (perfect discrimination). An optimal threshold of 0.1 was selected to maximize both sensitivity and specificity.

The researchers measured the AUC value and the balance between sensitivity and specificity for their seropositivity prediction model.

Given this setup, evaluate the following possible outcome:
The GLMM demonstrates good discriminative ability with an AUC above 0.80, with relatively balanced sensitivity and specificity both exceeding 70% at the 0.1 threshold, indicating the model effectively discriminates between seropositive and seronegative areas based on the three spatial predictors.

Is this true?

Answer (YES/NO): NO